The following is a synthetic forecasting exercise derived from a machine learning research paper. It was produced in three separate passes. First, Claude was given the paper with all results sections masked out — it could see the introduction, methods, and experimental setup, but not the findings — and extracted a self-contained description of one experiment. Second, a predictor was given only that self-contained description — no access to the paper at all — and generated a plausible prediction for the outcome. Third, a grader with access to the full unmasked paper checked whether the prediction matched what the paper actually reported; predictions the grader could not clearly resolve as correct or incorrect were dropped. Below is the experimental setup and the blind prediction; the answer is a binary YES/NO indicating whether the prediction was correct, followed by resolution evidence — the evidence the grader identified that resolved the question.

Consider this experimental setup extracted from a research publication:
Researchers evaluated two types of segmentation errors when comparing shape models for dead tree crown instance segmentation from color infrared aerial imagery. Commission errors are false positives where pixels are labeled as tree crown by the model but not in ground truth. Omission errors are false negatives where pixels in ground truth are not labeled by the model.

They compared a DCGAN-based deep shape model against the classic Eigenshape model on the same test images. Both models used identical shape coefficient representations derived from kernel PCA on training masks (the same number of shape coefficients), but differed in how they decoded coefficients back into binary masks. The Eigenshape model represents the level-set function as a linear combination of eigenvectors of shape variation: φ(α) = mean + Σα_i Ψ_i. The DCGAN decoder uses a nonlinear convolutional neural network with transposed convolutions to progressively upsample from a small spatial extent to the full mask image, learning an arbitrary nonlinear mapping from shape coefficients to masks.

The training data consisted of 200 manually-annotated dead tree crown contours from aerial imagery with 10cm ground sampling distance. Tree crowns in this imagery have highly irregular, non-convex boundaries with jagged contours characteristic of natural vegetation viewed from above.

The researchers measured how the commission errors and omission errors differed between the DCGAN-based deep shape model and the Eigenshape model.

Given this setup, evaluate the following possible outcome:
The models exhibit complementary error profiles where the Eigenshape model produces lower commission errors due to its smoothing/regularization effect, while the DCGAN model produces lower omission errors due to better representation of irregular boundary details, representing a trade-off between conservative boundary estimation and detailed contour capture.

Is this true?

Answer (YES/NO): NO